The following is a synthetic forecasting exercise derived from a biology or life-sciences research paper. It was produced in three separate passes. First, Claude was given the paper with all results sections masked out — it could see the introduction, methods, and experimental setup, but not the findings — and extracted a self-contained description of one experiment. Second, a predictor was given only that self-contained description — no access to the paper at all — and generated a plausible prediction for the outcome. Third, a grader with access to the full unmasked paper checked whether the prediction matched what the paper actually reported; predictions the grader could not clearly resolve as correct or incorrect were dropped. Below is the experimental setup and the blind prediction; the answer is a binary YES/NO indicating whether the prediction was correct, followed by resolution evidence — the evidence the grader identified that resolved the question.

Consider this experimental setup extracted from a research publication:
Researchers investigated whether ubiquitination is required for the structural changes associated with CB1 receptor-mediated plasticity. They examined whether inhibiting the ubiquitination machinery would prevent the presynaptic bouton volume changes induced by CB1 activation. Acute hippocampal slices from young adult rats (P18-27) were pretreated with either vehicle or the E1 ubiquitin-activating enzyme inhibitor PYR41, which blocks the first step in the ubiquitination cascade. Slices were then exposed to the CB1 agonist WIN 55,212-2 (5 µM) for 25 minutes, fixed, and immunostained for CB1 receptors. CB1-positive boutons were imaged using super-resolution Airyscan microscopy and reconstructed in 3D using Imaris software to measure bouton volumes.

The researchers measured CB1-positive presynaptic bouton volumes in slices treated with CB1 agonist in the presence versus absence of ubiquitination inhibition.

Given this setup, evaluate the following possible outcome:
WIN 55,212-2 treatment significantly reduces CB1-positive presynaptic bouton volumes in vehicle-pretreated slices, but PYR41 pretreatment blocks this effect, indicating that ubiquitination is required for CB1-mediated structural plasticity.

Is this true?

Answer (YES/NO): NO